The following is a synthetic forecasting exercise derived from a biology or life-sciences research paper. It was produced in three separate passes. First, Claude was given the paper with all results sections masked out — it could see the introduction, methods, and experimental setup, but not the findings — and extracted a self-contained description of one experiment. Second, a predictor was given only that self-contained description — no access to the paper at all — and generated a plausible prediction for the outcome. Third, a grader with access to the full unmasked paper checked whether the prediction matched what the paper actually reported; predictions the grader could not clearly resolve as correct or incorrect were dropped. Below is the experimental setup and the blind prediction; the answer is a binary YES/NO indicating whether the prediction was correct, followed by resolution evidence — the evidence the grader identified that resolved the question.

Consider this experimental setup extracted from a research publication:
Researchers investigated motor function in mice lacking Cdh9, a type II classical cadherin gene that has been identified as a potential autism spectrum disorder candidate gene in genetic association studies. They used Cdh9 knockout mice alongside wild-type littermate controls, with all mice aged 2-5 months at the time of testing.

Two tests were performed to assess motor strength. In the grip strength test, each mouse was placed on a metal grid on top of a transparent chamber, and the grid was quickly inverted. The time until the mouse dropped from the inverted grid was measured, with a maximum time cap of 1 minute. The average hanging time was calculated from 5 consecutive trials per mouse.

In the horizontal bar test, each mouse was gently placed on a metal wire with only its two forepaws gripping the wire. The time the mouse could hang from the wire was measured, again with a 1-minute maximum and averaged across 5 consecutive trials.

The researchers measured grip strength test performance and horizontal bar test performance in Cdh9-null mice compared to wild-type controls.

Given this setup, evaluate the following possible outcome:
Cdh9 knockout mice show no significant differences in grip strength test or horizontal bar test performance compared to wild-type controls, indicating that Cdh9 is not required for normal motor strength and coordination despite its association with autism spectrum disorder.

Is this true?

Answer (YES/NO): YES